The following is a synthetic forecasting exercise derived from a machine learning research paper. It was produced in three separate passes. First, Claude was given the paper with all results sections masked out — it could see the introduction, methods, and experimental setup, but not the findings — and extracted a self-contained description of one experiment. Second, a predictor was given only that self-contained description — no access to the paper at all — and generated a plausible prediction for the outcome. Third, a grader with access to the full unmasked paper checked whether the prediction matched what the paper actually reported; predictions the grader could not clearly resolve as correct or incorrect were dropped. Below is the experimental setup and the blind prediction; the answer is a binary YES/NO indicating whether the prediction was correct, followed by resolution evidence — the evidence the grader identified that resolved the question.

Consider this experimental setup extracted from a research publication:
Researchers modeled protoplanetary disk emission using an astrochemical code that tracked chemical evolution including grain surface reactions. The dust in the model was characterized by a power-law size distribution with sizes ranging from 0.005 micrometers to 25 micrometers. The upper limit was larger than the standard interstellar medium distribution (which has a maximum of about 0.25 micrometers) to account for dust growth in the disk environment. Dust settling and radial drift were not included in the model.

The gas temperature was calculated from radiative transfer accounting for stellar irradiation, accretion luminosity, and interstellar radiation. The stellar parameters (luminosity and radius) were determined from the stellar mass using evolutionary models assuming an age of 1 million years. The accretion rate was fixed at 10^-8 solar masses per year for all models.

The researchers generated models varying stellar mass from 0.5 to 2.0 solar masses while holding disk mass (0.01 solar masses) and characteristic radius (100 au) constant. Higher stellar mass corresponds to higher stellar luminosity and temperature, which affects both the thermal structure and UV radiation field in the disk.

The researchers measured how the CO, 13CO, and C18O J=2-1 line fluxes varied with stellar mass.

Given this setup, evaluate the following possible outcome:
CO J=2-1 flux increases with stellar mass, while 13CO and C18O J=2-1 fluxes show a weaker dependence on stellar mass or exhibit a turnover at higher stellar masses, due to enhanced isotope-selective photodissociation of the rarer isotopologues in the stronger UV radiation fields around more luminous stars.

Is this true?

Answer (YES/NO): NO